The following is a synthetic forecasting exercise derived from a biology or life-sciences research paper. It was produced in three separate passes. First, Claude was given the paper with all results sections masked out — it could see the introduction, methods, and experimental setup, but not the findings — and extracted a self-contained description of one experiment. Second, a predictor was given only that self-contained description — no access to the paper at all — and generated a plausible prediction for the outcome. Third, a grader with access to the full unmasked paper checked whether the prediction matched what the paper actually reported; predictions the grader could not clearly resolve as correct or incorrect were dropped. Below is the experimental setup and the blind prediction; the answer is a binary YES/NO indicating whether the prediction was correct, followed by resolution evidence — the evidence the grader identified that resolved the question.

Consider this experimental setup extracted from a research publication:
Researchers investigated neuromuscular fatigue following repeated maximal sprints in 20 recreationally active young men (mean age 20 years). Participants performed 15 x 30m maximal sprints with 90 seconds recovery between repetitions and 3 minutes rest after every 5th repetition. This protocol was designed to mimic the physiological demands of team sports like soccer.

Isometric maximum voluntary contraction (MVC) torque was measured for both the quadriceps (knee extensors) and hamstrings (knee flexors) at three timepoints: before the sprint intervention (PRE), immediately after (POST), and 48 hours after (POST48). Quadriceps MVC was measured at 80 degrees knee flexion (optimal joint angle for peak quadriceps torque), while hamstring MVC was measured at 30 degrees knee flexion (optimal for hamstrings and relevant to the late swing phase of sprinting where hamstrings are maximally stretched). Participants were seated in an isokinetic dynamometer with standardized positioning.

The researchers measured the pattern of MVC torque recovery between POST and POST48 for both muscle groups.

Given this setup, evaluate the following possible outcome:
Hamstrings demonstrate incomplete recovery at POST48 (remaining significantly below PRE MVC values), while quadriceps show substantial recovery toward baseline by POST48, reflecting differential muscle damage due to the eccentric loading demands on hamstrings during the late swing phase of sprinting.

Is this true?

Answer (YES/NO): YES